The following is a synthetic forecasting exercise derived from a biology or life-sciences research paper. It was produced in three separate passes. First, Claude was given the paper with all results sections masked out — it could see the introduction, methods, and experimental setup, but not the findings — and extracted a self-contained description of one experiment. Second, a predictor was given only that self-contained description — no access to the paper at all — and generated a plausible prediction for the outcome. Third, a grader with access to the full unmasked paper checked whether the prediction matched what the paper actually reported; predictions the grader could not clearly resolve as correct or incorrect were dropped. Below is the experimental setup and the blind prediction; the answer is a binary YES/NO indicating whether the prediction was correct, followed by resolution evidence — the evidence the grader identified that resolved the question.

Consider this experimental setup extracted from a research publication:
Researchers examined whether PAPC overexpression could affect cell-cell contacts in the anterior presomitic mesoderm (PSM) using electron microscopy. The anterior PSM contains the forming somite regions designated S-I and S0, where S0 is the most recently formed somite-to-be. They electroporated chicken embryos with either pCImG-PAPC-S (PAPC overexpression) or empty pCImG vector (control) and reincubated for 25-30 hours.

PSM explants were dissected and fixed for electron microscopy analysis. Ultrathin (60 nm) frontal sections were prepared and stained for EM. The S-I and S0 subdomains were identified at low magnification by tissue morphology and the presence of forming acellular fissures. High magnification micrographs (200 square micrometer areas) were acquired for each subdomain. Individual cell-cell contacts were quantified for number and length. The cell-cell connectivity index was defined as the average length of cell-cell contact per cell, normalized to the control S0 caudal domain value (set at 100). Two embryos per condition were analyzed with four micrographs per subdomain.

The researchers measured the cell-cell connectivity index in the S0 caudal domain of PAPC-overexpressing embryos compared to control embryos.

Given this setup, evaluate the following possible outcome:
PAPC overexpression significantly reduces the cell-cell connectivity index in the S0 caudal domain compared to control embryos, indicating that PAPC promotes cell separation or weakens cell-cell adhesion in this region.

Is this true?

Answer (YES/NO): YES